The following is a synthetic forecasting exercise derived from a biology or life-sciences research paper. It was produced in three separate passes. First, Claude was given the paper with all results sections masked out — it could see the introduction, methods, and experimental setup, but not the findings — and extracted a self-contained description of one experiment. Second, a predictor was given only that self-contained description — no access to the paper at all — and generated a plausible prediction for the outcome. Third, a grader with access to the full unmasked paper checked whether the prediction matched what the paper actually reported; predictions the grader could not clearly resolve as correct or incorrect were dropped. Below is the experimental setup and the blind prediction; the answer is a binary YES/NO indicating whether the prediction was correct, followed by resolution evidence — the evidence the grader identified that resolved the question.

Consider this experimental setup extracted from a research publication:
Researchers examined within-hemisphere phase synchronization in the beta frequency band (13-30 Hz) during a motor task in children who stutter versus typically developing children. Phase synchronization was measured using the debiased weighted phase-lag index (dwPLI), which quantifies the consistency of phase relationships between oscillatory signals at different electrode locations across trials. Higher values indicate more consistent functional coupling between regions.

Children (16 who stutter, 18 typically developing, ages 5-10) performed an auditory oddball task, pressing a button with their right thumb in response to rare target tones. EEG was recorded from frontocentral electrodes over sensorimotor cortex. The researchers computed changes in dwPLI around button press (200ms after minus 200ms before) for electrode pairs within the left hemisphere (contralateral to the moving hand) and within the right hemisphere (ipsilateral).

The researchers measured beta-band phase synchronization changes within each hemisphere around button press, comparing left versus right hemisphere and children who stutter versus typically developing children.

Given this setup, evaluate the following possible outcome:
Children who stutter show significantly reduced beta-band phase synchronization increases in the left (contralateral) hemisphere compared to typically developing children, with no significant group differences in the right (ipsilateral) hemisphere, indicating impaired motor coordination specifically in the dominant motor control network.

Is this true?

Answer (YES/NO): NO